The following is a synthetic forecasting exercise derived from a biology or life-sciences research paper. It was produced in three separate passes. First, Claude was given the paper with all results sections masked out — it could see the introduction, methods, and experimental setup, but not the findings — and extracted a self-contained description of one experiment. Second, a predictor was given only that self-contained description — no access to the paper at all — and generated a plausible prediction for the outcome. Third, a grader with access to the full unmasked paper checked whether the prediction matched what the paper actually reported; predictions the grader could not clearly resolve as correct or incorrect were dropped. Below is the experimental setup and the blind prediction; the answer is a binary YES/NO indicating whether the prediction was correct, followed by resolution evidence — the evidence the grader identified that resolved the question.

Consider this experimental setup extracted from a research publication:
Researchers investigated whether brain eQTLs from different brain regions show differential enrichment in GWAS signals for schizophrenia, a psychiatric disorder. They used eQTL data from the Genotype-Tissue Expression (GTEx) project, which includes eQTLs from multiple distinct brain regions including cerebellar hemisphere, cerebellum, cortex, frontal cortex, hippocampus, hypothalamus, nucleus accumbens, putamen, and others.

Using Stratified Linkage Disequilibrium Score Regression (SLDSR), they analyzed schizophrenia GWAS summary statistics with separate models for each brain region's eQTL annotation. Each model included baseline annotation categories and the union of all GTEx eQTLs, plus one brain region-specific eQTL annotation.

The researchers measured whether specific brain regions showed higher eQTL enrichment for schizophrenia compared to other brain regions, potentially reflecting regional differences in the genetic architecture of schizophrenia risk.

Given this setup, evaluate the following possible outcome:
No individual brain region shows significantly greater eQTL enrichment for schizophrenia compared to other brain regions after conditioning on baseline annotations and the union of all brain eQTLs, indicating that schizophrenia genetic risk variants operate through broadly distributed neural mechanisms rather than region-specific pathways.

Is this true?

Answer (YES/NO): YES